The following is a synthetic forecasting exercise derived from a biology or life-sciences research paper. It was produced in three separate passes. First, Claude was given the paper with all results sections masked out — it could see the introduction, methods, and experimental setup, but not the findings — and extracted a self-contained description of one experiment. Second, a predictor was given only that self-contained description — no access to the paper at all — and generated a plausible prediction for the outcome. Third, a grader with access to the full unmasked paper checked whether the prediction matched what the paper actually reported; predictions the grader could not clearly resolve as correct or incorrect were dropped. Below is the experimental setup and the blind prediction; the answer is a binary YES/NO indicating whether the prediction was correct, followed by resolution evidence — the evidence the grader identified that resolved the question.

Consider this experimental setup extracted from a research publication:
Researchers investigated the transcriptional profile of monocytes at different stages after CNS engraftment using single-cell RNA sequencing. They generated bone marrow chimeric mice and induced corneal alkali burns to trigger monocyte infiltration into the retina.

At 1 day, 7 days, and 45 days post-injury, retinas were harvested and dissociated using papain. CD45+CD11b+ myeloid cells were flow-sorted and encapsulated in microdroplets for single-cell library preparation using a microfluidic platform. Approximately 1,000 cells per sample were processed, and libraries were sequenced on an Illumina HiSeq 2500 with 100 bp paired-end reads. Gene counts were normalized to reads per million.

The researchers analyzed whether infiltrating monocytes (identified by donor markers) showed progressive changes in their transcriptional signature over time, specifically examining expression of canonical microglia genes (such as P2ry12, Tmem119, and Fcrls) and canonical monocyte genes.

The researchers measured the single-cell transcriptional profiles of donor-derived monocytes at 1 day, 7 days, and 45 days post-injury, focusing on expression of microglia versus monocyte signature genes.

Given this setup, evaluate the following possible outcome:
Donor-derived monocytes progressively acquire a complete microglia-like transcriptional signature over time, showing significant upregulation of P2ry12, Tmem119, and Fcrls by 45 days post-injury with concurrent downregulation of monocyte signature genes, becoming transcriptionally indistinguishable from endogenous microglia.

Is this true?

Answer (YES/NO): YES